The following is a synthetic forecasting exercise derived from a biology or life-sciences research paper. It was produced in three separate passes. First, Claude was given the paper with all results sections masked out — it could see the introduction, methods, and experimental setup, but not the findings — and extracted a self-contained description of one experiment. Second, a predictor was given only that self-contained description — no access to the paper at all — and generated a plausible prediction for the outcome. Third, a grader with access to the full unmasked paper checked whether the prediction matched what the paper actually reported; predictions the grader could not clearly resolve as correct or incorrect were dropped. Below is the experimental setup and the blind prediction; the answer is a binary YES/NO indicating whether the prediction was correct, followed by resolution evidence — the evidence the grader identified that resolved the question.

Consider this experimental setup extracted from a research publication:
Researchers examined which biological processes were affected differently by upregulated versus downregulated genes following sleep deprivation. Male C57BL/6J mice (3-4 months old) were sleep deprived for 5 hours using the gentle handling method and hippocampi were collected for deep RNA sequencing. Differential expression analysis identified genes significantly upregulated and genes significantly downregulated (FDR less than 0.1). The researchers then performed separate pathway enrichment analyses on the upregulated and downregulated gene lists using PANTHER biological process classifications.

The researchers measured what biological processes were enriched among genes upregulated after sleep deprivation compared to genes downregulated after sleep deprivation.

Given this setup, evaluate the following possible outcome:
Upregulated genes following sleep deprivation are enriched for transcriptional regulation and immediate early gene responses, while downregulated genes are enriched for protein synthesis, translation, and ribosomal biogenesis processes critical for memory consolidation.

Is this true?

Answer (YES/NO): NO